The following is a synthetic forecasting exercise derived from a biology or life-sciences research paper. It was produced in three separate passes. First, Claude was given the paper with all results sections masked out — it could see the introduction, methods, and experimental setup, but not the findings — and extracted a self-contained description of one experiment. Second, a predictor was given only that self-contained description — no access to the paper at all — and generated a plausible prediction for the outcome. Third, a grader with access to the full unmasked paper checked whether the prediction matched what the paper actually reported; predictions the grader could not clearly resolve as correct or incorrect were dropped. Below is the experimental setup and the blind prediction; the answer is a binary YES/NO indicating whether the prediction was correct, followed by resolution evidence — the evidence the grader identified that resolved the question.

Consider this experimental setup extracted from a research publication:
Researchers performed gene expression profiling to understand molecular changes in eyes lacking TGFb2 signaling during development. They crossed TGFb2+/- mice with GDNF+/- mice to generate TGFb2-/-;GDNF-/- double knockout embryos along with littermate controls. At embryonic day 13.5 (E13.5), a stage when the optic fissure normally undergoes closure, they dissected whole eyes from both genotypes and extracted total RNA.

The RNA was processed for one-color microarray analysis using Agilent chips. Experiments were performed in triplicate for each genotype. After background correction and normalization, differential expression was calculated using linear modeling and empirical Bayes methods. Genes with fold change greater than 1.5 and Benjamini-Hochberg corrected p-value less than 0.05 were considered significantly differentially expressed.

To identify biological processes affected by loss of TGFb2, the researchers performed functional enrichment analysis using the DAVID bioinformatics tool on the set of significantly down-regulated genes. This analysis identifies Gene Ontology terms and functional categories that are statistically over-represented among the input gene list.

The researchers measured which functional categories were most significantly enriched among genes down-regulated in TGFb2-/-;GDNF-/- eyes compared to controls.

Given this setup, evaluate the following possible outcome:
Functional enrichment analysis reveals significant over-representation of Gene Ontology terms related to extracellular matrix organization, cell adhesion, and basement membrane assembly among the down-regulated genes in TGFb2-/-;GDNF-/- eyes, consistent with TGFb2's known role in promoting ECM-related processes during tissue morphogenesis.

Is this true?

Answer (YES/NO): YES